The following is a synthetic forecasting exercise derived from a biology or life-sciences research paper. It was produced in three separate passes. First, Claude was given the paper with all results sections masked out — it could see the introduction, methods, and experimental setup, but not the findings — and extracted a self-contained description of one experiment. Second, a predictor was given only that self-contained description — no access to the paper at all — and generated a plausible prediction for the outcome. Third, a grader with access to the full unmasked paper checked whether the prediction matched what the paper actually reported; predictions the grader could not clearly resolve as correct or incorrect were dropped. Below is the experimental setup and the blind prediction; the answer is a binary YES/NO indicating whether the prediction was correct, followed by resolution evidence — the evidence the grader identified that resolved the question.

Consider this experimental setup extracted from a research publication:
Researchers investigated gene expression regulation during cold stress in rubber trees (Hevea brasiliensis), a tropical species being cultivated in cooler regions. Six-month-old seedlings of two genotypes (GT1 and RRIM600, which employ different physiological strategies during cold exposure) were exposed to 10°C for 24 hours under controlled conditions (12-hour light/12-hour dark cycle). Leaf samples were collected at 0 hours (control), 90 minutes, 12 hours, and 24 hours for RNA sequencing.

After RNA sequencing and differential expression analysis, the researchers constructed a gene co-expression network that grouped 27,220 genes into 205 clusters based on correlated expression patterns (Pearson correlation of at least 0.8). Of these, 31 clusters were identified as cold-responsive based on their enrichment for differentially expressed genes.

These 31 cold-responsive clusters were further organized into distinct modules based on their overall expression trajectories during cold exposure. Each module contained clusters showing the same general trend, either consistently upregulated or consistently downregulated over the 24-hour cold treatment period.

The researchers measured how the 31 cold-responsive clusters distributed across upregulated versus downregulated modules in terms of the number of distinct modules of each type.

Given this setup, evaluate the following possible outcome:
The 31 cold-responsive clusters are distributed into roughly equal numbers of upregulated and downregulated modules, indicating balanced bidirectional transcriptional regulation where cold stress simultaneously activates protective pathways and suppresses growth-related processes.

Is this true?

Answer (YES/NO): NO